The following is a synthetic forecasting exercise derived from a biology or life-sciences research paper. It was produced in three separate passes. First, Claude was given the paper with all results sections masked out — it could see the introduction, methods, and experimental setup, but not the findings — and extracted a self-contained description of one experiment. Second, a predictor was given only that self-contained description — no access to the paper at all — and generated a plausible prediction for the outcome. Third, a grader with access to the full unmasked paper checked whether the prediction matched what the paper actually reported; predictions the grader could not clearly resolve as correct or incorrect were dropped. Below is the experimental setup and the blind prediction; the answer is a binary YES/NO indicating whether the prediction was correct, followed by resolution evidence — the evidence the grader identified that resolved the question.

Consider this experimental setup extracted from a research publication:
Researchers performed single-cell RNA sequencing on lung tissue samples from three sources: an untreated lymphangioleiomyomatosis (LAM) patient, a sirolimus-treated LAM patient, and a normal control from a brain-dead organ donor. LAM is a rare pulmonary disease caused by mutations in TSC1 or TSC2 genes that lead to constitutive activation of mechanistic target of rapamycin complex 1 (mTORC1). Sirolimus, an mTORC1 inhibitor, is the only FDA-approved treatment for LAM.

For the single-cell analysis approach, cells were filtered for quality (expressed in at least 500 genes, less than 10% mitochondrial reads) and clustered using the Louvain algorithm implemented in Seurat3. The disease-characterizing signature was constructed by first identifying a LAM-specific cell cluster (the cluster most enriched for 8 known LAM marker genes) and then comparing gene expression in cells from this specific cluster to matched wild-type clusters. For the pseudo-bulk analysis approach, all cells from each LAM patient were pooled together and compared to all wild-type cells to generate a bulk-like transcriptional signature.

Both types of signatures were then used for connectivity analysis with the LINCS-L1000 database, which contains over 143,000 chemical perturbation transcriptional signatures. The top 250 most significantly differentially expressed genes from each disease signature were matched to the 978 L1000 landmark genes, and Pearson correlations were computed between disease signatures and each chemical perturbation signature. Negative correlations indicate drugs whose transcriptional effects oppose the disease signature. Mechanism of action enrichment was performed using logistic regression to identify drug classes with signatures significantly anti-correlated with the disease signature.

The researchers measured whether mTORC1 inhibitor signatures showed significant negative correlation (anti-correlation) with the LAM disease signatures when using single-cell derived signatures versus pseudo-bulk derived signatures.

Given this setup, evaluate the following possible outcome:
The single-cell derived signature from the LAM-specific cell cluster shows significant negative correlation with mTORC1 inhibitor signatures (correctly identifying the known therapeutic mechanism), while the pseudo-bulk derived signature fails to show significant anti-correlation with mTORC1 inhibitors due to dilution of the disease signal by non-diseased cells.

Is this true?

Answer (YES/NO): YES